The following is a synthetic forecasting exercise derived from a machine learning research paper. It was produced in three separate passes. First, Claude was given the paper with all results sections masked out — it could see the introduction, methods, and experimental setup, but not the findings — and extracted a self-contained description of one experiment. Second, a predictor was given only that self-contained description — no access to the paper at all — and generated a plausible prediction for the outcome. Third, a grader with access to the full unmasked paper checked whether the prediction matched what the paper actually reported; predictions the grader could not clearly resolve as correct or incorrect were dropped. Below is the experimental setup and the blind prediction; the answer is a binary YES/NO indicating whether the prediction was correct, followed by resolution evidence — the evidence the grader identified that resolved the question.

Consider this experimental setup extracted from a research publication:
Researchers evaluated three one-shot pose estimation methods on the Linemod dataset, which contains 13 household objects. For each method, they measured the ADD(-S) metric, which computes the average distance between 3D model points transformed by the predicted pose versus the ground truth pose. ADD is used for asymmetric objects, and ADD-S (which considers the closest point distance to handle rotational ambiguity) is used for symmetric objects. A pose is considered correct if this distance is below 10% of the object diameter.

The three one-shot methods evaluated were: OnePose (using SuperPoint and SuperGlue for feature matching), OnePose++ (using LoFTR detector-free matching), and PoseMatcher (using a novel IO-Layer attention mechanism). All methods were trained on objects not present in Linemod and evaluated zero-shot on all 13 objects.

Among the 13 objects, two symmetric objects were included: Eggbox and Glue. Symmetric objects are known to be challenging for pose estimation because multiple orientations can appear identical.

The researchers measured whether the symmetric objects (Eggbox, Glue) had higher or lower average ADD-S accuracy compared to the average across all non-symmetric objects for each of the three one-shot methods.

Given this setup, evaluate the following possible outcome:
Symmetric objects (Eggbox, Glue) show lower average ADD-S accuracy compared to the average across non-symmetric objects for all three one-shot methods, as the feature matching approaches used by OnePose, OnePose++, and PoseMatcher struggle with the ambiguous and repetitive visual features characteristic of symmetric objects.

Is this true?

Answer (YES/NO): NO